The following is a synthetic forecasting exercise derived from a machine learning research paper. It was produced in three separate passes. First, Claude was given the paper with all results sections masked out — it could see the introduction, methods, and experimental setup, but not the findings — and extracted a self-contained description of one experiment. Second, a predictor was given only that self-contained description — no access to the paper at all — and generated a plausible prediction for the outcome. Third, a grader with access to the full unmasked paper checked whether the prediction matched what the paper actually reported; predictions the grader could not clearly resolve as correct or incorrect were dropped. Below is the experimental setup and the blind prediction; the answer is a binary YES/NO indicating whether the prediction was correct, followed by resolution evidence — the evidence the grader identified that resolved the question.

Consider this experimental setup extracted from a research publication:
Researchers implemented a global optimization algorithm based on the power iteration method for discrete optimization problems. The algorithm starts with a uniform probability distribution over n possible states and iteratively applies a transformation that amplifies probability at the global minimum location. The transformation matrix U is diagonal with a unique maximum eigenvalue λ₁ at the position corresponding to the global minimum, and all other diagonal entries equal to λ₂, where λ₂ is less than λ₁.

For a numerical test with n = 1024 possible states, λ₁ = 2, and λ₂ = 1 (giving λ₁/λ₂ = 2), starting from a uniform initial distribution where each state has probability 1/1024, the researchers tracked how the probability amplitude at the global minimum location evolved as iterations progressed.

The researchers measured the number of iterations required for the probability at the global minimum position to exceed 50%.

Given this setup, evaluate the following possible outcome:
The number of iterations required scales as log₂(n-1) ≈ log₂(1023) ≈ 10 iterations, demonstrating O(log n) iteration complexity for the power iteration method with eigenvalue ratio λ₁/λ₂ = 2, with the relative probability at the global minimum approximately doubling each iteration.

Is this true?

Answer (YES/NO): YES